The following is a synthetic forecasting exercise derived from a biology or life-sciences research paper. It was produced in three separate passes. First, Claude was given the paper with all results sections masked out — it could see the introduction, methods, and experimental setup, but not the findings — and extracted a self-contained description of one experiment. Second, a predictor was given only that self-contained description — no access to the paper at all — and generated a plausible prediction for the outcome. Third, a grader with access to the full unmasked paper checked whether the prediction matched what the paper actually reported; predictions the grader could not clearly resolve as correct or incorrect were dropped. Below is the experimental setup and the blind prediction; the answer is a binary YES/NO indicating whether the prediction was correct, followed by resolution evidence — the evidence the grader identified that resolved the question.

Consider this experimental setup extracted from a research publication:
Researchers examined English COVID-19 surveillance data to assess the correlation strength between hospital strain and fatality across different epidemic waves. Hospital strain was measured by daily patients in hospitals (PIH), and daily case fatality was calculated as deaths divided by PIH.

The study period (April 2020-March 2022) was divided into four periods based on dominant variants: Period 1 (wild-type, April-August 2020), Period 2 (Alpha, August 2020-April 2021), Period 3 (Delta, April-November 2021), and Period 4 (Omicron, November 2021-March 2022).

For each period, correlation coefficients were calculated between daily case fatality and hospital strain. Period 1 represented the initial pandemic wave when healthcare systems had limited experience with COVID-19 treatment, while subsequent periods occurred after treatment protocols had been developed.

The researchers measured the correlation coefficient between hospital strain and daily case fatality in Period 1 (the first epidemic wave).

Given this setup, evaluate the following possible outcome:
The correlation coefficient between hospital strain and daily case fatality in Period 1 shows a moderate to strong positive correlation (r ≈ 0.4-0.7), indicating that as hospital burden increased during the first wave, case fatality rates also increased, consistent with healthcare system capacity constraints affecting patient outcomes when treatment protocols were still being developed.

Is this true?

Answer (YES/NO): NO